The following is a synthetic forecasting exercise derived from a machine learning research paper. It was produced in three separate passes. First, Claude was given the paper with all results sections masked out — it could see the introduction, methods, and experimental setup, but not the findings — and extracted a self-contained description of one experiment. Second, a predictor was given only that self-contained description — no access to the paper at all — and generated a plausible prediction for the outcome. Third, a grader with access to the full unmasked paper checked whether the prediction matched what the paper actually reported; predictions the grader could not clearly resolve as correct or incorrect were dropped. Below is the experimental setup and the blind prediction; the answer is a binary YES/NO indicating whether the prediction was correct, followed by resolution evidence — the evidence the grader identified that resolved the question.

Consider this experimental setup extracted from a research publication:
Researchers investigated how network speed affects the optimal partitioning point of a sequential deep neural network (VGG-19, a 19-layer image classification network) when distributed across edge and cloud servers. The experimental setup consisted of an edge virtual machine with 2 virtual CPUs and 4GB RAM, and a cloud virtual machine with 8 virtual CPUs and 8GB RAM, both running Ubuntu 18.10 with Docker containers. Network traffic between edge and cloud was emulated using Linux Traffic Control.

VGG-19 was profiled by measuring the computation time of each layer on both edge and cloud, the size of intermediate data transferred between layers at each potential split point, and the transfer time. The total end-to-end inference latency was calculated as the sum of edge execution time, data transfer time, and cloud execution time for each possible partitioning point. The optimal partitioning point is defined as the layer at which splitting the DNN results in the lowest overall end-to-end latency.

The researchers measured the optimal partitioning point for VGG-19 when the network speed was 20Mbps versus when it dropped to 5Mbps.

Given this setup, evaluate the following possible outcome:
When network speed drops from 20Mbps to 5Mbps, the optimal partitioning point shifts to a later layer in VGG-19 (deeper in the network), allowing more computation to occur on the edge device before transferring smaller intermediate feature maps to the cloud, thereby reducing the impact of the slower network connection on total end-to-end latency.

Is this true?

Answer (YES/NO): YES